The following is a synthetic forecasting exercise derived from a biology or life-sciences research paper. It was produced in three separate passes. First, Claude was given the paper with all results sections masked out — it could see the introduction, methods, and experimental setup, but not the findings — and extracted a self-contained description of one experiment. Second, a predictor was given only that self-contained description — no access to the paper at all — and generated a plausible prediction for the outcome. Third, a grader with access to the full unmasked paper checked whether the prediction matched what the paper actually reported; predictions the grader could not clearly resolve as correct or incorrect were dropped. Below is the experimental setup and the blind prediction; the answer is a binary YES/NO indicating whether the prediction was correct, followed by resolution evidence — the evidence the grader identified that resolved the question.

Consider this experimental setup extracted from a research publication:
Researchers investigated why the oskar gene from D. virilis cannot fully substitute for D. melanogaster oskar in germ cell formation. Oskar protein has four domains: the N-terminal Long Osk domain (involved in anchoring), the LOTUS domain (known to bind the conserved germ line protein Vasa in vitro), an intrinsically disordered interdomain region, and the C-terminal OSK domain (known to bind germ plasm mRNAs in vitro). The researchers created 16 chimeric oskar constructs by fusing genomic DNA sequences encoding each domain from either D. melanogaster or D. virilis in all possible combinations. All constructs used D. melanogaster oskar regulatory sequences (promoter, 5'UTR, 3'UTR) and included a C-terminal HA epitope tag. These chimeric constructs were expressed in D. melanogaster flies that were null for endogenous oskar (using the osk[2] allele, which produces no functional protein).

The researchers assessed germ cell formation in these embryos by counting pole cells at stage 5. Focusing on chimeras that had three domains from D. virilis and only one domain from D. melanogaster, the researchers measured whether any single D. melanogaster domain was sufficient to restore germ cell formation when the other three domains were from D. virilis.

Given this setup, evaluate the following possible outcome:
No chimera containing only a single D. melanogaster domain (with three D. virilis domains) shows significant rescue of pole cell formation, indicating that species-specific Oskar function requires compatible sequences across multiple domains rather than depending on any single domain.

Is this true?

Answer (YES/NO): NO